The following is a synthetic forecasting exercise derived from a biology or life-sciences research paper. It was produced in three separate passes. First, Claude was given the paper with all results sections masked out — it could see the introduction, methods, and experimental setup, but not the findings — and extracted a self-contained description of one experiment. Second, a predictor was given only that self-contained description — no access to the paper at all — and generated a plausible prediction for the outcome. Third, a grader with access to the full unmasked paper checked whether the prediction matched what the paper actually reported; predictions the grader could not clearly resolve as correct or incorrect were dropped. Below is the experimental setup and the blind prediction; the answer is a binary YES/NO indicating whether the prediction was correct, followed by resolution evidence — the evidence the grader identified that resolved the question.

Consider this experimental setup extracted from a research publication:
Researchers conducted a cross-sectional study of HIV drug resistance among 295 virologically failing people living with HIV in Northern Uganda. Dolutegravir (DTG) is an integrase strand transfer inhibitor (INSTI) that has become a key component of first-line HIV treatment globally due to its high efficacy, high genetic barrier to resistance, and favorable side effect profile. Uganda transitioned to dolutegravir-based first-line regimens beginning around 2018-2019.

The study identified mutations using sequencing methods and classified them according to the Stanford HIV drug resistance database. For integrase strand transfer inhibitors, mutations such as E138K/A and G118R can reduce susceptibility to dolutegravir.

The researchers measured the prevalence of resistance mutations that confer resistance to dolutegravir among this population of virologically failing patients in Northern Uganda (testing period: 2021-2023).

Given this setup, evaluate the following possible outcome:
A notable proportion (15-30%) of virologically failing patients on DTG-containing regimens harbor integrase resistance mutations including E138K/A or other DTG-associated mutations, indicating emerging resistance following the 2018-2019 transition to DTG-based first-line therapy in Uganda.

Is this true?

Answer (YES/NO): NO